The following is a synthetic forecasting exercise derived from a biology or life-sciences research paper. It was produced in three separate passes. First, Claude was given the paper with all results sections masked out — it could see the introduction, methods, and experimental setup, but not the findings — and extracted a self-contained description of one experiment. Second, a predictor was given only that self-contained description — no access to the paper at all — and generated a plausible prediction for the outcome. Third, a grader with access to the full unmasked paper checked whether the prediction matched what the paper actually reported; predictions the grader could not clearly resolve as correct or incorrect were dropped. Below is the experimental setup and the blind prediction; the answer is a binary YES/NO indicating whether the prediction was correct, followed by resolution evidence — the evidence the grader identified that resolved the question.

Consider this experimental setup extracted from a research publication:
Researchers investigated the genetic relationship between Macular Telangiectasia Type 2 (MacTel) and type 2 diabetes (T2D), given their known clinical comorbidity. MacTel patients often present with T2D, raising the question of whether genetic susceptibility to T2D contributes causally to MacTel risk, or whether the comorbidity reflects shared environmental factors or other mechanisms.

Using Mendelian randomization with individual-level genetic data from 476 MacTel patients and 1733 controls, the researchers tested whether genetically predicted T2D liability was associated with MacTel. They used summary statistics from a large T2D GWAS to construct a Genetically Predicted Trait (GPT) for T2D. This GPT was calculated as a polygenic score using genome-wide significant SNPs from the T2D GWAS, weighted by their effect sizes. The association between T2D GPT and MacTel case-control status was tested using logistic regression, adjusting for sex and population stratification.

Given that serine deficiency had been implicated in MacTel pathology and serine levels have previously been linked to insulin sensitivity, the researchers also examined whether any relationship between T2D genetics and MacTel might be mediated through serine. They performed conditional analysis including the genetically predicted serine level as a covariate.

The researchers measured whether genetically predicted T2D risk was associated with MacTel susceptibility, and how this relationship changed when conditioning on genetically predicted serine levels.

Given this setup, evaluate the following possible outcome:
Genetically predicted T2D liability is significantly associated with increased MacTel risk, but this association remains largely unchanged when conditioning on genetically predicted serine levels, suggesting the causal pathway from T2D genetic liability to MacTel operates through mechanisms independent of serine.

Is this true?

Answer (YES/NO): YES